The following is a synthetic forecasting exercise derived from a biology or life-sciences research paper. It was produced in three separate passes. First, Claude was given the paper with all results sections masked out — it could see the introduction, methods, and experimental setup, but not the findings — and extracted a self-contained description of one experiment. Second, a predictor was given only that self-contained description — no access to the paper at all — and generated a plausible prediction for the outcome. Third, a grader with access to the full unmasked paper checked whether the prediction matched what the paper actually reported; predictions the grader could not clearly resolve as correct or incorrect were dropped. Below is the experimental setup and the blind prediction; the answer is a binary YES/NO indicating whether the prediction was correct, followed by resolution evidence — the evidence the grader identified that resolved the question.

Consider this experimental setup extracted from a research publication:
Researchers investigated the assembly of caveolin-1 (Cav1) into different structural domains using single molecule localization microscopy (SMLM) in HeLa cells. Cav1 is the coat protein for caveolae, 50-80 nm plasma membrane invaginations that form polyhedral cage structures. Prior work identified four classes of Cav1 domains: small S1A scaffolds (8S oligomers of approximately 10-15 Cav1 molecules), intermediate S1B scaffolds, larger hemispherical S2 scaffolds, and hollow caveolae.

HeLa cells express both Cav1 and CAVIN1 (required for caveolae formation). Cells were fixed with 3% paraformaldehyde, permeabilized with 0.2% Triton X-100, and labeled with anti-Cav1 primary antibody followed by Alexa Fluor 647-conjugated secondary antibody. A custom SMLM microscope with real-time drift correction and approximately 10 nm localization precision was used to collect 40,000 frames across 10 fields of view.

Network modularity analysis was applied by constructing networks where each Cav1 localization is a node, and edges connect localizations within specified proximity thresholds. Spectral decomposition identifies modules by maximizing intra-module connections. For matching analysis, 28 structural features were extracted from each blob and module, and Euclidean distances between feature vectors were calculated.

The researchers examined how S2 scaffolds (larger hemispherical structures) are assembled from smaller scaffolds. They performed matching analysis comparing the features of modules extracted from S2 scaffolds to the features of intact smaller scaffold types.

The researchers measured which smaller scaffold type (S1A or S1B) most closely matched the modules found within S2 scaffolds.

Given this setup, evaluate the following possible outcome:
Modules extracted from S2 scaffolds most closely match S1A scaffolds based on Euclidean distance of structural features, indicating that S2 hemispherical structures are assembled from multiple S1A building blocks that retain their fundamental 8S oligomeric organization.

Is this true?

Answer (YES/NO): YES